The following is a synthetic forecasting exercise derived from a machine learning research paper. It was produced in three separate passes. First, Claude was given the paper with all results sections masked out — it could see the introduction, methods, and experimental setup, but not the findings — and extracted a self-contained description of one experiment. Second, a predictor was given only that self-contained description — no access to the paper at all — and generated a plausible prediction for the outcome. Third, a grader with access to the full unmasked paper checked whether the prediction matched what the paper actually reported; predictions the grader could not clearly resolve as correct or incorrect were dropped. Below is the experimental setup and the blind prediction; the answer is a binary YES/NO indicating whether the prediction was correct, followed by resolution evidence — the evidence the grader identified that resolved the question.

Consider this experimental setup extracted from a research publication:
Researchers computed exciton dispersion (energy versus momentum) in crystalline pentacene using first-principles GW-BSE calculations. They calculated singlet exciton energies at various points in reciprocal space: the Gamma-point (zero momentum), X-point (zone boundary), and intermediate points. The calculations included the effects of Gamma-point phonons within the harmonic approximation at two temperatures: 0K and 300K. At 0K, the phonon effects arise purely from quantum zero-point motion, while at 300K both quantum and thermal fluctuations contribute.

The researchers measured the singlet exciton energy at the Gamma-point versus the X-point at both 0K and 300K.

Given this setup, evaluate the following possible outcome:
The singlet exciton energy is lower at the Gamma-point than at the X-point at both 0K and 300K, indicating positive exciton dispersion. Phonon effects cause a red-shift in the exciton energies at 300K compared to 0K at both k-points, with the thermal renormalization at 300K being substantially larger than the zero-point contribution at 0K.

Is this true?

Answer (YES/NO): NO